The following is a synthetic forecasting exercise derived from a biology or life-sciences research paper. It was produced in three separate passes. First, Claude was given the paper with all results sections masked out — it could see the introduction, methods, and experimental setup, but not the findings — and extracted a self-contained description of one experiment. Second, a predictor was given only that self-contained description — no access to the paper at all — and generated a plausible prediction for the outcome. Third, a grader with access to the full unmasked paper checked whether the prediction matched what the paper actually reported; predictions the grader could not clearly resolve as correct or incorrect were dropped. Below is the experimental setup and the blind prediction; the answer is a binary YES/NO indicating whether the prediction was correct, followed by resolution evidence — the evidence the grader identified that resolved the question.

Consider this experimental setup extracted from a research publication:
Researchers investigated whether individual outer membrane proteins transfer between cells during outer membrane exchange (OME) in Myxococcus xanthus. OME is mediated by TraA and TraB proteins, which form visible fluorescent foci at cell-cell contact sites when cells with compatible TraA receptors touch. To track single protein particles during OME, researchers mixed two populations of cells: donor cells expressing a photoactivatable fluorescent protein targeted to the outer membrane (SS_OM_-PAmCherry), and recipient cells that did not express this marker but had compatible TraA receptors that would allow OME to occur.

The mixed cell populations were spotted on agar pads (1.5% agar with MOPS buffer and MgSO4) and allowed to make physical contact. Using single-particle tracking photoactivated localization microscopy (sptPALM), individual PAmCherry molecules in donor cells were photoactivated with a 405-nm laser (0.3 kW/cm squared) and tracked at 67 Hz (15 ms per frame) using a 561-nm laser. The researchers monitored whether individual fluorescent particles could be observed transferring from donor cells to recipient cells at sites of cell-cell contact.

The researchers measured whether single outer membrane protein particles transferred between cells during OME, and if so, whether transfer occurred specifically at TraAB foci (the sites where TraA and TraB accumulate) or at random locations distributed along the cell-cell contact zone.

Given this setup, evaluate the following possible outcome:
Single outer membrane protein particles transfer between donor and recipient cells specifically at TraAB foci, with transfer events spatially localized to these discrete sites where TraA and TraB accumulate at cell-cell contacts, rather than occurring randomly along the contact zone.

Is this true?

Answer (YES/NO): NO